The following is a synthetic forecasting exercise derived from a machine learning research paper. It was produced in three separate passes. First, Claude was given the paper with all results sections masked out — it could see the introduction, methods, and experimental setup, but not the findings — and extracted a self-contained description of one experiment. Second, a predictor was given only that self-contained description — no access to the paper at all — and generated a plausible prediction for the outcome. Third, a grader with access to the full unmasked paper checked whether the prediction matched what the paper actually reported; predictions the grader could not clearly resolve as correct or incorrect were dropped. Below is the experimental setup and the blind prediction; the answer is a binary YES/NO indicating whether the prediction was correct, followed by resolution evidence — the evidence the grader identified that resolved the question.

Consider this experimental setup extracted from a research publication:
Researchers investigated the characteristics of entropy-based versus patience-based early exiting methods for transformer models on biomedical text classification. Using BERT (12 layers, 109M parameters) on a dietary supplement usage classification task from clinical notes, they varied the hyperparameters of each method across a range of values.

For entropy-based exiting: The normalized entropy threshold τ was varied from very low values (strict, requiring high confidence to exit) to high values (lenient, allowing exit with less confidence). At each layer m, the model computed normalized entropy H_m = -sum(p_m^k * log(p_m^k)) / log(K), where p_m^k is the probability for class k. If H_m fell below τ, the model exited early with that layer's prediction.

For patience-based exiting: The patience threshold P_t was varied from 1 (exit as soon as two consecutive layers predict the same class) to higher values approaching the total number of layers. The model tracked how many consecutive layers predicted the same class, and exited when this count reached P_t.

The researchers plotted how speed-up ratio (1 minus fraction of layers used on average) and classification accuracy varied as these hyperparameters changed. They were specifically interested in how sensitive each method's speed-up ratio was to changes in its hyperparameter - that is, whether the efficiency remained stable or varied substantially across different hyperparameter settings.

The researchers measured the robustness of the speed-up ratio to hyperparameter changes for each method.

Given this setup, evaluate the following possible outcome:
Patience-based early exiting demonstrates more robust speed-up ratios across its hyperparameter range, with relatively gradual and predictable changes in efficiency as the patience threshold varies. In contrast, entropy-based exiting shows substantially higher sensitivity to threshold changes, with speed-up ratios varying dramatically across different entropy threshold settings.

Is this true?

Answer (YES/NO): NO